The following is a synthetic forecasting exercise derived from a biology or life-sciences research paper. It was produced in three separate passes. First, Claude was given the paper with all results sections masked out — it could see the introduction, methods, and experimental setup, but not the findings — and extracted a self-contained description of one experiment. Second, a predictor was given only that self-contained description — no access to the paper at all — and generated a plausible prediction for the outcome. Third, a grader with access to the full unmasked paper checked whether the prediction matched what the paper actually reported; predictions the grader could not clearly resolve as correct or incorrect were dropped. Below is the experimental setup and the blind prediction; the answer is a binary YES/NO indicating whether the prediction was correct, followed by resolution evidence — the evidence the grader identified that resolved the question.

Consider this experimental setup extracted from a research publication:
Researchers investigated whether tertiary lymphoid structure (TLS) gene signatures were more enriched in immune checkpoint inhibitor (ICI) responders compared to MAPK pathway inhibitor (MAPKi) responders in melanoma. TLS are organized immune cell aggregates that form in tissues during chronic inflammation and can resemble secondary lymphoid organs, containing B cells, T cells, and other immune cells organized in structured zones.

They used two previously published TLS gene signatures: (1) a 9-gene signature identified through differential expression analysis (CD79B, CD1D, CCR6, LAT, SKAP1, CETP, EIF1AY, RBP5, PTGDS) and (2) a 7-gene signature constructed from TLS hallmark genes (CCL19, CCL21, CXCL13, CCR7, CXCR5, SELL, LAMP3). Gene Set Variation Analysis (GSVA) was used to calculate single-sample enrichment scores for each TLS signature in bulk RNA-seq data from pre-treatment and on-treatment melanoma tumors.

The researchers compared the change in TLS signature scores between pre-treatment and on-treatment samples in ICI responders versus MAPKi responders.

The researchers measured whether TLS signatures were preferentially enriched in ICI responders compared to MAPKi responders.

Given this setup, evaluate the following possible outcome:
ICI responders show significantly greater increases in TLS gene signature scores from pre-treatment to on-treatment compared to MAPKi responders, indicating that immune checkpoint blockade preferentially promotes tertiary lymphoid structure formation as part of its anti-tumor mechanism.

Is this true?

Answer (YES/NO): YES